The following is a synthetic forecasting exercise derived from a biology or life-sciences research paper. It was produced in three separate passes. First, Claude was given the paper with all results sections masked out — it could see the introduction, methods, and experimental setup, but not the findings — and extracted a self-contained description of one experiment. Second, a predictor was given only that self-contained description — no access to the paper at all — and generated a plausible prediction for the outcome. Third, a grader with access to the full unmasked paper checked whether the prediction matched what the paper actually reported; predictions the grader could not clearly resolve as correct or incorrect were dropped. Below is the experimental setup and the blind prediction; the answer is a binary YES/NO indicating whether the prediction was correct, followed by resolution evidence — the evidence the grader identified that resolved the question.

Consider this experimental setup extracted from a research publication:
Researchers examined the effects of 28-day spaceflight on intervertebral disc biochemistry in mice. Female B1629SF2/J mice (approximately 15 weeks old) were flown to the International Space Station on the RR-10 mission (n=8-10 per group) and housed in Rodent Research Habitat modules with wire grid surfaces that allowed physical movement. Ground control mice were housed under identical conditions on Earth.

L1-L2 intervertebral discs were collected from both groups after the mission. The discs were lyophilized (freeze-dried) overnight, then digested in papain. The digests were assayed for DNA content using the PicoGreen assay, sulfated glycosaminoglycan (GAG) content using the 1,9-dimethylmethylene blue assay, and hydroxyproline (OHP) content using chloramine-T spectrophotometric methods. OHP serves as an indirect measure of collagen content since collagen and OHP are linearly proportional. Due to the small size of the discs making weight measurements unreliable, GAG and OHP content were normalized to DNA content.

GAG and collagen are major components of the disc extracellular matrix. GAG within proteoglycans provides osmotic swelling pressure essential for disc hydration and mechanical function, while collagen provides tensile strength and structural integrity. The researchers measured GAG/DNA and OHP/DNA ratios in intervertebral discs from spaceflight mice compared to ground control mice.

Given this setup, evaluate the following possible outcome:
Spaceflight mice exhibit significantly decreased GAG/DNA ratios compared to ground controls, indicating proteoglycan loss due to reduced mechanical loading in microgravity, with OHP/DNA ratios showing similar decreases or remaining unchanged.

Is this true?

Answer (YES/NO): NO